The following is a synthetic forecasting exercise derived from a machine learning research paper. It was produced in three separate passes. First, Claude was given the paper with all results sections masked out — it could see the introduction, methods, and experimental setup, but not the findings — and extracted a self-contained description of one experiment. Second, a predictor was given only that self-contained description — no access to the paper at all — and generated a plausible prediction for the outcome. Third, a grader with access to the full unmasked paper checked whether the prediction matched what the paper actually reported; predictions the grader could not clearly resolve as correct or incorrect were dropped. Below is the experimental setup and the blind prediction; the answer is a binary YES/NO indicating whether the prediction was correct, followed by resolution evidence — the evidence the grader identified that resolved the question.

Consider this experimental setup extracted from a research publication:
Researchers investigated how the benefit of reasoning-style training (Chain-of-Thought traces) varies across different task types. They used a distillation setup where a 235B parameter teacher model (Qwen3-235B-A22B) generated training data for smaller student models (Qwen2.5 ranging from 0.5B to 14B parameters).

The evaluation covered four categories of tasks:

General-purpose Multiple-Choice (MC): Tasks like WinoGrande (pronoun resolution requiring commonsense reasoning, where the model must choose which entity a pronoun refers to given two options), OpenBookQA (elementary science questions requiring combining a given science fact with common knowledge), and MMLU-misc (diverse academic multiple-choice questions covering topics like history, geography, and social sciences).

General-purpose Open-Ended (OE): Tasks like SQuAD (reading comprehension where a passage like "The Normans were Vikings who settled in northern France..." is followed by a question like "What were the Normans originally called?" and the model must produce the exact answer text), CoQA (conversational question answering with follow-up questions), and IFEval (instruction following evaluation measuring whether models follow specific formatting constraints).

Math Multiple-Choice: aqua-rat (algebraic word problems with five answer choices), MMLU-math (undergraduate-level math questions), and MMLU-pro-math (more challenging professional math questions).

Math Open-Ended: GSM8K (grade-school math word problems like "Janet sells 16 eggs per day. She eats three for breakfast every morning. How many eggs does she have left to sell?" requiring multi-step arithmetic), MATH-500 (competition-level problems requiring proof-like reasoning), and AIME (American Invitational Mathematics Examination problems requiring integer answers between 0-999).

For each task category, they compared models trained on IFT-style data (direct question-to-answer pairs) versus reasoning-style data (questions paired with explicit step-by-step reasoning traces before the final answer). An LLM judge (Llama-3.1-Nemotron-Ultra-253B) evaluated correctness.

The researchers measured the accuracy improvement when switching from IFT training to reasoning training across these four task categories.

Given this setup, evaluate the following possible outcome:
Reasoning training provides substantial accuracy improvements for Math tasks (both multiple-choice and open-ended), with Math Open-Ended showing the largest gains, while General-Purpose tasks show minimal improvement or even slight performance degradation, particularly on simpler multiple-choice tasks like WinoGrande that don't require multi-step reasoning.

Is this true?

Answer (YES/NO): NO